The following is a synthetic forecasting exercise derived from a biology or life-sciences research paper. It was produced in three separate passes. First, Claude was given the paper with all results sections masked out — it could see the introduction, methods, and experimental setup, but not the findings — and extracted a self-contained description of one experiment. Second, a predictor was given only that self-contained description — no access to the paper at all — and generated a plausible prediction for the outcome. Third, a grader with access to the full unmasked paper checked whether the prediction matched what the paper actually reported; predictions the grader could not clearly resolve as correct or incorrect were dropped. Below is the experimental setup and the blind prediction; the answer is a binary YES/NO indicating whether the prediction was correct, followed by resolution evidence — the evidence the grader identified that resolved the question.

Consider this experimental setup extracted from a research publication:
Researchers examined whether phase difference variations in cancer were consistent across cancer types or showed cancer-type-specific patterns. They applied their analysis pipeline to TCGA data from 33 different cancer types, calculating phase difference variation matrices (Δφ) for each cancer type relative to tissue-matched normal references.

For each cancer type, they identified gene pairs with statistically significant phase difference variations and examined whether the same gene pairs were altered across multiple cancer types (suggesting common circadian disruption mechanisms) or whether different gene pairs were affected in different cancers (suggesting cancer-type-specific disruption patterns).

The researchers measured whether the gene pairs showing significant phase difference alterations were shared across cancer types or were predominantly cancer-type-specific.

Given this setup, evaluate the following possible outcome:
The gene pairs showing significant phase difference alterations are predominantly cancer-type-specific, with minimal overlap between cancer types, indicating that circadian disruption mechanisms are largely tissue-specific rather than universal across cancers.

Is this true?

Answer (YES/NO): NO